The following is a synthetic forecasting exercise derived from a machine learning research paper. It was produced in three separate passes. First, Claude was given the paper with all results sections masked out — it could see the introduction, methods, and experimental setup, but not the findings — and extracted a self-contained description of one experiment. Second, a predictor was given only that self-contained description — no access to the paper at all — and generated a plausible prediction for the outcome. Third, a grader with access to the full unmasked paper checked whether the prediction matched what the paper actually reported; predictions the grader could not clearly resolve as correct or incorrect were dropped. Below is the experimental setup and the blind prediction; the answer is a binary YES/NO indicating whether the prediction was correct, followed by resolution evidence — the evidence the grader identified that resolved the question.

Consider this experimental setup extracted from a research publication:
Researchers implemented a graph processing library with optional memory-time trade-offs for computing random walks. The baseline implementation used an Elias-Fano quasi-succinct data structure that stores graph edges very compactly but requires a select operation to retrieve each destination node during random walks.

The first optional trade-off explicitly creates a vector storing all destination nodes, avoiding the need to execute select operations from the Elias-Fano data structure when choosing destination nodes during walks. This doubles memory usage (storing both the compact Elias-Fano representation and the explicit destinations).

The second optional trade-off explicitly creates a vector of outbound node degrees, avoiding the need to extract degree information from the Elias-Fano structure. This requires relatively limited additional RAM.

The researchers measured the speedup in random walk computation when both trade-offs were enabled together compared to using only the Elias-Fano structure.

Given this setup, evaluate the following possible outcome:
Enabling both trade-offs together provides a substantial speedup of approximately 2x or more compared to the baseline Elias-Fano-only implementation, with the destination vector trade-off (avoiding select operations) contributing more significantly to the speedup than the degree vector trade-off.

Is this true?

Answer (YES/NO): YES